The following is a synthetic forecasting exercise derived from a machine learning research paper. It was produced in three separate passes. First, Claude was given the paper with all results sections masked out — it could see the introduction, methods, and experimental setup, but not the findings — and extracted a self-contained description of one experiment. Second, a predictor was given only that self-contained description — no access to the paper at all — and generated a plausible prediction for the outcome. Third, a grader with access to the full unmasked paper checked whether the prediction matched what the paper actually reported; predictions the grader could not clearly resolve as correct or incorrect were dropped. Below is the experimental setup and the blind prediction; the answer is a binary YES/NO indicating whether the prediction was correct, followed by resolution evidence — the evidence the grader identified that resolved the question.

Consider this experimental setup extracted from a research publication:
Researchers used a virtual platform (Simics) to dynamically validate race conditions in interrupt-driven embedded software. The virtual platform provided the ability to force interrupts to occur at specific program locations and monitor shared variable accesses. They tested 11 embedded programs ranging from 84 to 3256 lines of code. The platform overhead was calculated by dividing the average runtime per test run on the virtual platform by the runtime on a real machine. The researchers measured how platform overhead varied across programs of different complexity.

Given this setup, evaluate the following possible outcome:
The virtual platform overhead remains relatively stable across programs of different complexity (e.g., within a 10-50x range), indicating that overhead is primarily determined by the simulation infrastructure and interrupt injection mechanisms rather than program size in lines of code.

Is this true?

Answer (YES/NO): NO